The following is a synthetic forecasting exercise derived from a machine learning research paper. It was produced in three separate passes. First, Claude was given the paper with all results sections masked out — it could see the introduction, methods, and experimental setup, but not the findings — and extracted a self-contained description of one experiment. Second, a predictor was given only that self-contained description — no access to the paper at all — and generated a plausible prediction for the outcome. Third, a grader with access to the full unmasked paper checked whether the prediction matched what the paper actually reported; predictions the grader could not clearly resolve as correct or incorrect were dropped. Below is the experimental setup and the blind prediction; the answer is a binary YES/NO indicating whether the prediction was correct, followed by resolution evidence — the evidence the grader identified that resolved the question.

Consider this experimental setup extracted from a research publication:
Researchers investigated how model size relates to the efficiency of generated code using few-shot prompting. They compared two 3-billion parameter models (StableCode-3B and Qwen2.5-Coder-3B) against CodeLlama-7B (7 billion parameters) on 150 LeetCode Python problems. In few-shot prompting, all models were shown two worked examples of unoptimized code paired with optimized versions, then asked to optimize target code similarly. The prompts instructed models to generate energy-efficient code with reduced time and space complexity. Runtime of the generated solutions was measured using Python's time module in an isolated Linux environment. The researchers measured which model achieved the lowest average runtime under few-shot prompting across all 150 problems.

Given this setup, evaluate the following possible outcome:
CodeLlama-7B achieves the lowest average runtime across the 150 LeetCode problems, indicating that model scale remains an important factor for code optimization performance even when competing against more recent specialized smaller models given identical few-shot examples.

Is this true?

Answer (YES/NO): YES